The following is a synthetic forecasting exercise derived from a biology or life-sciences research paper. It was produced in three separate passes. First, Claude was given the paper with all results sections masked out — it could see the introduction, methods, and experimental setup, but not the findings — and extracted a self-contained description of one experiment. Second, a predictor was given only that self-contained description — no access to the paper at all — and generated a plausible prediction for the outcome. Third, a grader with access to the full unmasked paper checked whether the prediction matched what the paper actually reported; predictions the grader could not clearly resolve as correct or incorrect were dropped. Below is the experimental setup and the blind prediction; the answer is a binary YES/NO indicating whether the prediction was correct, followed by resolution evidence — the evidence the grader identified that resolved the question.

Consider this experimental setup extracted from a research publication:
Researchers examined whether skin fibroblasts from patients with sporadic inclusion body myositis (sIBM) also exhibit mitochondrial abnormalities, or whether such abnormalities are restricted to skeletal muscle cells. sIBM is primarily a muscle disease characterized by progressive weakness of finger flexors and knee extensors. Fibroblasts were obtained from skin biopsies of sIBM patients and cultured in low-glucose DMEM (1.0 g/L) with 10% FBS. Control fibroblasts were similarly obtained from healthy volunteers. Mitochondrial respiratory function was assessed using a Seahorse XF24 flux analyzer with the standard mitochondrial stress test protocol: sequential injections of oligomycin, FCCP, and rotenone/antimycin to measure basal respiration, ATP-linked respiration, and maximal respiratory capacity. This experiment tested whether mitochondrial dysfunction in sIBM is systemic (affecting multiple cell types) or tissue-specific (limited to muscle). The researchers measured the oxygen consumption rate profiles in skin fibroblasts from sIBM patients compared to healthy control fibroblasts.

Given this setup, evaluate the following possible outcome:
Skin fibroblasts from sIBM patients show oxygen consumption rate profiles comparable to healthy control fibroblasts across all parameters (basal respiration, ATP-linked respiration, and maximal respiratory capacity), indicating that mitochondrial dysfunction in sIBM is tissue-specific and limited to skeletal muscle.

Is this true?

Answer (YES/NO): NO